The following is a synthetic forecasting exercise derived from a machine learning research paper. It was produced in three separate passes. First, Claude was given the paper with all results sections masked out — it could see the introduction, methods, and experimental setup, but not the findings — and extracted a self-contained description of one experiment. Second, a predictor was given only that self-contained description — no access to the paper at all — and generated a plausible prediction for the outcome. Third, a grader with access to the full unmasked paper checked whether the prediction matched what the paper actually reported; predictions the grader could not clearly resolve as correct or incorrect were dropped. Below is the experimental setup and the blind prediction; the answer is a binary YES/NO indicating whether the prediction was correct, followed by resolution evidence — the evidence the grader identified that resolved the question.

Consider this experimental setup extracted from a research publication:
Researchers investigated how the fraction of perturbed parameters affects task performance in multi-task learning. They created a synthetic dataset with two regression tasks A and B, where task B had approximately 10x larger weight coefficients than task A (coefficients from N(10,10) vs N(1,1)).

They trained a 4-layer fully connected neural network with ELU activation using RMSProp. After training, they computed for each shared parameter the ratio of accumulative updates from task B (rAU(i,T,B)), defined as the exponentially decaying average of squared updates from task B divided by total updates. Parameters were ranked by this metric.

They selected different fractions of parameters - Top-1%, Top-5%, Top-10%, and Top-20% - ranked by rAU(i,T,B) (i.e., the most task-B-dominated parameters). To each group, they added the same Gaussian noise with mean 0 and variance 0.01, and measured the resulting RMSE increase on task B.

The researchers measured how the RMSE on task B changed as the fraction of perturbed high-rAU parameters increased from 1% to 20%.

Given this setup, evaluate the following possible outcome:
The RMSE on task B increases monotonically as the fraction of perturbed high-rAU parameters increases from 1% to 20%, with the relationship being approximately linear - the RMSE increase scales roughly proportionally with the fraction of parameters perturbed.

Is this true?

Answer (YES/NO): NO